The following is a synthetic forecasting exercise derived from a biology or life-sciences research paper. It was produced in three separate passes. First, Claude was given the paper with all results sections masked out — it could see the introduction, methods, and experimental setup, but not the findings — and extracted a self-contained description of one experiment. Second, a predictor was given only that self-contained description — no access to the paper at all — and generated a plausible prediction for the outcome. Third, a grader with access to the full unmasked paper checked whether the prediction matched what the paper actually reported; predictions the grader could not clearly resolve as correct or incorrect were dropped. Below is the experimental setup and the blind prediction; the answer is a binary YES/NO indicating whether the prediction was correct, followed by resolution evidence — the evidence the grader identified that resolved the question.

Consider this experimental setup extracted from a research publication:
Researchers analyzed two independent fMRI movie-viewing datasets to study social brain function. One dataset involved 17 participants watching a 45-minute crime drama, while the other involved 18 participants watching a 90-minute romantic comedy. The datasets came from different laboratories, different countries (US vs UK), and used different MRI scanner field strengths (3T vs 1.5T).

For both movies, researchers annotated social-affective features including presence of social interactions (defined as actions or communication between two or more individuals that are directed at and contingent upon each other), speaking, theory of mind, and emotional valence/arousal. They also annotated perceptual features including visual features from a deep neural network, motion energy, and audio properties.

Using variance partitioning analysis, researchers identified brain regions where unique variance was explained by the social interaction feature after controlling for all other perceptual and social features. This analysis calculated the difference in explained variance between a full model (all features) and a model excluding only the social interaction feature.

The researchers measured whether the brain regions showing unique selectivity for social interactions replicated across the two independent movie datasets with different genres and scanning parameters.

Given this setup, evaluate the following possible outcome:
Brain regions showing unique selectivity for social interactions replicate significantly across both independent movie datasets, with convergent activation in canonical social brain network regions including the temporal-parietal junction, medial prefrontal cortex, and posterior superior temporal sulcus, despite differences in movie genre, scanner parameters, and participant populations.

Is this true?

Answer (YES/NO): NO